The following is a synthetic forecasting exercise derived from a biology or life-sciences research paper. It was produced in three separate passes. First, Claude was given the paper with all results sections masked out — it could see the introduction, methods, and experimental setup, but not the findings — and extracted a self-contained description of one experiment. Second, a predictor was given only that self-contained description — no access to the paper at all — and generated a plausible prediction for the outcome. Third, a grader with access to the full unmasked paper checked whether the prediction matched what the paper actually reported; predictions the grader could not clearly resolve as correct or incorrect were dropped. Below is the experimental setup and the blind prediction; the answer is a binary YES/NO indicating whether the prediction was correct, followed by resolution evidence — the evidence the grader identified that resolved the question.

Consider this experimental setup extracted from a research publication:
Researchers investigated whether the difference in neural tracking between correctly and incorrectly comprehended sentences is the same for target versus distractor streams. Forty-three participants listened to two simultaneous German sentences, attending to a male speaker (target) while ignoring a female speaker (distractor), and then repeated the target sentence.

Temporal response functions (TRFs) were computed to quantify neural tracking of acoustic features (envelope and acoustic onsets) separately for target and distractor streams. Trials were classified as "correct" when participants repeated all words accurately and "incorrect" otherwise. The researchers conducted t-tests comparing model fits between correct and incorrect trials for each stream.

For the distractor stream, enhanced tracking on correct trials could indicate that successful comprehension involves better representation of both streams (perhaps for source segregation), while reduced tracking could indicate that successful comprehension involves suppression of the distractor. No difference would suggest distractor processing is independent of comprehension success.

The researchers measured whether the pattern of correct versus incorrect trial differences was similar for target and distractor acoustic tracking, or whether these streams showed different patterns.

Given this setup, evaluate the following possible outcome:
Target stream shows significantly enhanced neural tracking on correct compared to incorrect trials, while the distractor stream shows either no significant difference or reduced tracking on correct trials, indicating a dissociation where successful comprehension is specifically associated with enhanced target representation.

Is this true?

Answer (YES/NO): NO